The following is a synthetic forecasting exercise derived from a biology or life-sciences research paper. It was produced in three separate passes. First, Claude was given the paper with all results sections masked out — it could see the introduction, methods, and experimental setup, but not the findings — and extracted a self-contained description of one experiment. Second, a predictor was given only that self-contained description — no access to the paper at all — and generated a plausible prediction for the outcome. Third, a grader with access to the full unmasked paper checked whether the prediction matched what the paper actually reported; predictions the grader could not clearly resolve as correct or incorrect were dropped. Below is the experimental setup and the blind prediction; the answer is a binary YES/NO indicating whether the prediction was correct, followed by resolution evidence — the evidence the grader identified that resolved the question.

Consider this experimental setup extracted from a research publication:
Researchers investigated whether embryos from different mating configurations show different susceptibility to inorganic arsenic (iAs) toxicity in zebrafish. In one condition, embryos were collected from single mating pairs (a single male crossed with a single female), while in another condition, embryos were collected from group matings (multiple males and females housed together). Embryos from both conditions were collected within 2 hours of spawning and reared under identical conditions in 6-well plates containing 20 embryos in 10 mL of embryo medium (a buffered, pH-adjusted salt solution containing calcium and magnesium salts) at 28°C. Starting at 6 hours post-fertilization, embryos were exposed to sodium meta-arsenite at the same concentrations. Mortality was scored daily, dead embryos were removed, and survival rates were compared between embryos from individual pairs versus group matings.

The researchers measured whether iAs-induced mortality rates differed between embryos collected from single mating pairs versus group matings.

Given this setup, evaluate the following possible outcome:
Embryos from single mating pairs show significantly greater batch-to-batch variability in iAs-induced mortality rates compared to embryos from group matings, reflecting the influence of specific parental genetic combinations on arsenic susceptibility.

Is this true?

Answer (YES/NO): NO